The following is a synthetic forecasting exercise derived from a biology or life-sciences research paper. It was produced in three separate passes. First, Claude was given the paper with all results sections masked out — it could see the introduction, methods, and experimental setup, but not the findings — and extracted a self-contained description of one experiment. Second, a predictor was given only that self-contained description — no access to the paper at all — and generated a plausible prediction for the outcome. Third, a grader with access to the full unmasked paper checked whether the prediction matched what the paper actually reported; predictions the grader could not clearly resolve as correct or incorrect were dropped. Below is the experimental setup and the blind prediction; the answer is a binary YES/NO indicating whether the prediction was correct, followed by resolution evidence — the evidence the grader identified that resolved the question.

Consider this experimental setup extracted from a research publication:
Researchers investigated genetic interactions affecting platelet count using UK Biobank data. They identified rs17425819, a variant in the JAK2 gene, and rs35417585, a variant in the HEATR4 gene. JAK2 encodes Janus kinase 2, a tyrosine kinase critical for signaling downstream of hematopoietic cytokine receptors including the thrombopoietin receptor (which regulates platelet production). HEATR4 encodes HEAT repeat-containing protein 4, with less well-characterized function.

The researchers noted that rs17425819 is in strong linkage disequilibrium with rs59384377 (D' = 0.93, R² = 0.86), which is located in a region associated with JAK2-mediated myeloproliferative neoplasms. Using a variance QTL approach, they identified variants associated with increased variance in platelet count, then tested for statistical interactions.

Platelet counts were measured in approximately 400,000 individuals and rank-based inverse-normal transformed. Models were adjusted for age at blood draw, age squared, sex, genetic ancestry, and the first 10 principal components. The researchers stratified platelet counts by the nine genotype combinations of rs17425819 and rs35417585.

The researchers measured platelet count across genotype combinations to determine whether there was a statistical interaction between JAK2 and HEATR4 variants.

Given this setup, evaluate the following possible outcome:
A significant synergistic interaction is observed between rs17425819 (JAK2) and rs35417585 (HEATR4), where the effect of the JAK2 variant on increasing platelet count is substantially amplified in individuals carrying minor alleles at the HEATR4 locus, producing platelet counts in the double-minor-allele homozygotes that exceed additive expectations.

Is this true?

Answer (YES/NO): NO